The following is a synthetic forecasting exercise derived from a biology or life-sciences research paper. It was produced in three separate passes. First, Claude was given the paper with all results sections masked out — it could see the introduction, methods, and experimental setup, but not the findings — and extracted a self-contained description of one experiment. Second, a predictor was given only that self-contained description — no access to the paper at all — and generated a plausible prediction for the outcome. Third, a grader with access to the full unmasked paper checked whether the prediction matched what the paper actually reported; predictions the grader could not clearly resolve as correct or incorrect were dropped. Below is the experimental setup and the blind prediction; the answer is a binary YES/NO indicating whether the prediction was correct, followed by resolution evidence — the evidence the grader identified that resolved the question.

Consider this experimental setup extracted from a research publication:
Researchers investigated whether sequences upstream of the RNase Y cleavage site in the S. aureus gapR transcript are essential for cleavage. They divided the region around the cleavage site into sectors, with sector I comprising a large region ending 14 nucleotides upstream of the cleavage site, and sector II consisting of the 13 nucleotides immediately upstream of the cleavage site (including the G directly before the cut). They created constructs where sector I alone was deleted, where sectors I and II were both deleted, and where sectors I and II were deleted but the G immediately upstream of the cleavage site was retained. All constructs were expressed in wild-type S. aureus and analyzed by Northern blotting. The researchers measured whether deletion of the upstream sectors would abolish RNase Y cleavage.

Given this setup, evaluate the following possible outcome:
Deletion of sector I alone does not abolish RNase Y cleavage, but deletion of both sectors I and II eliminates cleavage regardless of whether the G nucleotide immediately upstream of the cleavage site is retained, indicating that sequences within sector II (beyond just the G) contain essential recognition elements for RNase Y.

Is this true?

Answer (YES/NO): YES